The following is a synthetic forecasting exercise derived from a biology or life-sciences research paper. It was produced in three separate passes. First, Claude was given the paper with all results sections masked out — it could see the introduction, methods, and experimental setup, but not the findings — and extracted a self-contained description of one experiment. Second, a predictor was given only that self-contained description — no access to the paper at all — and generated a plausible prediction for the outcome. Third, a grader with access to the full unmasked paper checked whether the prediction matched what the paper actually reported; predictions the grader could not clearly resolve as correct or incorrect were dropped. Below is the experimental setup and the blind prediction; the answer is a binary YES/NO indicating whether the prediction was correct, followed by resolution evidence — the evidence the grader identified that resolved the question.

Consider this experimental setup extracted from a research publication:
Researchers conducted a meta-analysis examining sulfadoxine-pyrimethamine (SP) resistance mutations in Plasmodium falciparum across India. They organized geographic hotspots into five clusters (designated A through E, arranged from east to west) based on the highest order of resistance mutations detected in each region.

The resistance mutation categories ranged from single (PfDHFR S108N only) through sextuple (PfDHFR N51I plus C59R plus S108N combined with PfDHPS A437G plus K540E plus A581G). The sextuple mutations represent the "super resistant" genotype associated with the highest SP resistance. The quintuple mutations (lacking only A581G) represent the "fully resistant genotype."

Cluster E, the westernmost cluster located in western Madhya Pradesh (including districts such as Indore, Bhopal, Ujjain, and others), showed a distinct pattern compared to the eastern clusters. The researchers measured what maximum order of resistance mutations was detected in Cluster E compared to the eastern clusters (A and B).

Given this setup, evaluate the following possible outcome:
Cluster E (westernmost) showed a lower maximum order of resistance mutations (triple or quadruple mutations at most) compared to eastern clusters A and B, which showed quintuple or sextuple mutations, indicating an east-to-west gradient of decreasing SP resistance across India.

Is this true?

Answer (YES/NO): NO